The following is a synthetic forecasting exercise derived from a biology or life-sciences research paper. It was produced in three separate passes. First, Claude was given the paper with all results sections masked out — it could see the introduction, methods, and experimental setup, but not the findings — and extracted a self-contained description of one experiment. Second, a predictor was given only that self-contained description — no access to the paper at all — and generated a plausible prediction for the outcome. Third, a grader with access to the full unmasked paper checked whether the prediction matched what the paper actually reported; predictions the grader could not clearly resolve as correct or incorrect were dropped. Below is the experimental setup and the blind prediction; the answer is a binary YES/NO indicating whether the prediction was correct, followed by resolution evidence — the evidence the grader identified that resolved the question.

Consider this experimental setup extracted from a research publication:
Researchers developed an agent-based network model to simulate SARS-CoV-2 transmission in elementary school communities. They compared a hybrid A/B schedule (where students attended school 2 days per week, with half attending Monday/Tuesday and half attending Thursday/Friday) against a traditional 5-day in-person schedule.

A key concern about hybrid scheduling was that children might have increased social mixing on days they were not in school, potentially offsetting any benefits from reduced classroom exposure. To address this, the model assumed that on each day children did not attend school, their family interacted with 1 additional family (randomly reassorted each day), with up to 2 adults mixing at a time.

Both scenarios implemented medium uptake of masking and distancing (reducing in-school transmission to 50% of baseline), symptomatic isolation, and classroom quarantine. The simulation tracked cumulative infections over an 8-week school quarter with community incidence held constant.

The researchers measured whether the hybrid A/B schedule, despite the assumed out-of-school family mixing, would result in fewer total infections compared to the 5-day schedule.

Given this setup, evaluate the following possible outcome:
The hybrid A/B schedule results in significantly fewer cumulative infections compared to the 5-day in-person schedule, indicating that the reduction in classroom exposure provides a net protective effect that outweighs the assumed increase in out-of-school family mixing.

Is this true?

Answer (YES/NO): YES